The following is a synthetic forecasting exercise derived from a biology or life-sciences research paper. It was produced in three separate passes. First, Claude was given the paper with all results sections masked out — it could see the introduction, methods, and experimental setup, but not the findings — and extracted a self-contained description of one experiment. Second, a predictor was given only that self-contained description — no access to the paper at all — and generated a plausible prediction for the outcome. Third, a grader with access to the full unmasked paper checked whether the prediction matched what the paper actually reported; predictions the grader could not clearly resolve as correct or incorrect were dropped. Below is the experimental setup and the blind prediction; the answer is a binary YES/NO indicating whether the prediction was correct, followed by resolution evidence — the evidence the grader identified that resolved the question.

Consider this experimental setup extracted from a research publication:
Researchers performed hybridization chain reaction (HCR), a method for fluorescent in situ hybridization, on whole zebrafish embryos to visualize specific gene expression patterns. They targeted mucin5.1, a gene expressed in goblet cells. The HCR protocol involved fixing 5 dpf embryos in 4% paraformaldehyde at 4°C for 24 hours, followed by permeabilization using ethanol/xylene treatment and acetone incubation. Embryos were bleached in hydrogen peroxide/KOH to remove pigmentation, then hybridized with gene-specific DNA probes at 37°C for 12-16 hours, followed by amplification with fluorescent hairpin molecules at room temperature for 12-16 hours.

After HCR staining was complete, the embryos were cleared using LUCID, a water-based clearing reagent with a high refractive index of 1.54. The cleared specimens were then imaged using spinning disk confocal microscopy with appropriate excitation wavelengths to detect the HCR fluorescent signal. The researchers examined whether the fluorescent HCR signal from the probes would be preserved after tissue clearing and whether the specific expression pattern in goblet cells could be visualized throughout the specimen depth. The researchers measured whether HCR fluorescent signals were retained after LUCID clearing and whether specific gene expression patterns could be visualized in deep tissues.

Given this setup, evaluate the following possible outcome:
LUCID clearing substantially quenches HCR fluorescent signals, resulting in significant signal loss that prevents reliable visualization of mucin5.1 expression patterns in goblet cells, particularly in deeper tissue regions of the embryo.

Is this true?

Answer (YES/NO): NO